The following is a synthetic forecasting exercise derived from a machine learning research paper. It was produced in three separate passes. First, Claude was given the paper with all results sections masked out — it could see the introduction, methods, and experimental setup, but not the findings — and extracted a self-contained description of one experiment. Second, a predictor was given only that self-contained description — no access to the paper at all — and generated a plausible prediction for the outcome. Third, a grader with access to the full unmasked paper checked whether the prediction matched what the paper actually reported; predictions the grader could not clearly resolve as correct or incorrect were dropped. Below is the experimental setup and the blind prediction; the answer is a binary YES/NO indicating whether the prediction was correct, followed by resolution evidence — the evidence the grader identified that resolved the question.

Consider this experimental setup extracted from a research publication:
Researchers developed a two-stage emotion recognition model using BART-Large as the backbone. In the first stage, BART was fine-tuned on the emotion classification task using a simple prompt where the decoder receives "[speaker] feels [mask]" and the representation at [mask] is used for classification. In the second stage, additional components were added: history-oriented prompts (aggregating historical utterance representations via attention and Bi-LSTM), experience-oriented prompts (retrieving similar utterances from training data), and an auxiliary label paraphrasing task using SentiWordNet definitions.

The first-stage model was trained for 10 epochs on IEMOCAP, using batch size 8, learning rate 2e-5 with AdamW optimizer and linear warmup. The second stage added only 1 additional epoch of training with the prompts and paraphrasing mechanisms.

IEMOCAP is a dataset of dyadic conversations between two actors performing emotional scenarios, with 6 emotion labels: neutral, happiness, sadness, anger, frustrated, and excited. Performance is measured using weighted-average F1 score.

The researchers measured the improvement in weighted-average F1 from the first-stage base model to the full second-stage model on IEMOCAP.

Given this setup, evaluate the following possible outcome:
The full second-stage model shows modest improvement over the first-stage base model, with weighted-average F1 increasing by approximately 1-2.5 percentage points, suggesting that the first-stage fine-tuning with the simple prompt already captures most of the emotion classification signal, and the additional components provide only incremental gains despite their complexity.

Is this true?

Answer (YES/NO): YES